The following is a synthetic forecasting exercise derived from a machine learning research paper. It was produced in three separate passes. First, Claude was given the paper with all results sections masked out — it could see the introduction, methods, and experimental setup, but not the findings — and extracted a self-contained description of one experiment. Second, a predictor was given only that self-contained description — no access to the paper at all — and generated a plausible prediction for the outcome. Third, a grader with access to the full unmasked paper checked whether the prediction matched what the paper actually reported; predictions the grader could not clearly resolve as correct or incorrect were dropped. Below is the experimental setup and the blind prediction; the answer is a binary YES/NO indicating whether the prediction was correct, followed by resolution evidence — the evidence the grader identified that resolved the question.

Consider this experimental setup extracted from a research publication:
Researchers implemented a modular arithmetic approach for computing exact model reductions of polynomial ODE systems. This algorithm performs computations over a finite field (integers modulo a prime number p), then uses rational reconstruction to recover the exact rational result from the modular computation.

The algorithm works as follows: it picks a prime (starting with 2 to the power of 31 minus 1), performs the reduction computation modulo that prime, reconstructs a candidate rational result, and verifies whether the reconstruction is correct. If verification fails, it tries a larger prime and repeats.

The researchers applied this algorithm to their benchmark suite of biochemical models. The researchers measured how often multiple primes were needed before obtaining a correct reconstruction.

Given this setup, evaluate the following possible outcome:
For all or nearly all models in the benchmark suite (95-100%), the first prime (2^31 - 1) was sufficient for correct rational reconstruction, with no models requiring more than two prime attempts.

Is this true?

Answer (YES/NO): YES